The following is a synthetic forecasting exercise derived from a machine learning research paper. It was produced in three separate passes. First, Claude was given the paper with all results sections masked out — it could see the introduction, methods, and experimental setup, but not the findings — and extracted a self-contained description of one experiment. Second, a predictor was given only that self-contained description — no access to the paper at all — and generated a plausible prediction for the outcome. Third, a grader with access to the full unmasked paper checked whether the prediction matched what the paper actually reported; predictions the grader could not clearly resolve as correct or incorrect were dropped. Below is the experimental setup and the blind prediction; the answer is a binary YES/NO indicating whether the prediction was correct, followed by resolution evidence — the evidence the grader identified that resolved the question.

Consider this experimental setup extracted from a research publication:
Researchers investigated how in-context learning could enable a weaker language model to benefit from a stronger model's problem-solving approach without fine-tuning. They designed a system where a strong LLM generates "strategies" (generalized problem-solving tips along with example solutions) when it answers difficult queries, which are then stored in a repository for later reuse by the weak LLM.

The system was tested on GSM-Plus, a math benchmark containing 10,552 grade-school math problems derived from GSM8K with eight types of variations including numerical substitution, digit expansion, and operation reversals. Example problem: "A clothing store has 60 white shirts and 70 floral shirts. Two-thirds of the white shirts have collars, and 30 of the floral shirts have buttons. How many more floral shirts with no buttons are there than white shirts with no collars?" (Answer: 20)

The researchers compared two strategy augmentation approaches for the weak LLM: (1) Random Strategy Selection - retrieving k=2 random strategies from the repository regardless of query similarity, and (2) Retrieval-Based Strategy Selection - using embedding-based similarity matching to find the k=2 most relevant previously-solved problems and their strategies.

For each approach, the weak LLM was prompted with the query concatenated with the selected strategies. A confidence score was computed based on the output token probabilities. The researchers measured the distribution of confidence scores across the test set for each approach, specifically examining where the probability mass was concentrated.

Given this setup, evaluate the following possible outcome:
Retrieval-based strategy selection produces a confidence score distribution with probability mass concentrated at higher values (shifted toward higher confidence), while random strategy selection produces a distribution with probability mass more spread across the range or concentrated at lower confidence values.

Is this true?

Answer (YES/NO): YES